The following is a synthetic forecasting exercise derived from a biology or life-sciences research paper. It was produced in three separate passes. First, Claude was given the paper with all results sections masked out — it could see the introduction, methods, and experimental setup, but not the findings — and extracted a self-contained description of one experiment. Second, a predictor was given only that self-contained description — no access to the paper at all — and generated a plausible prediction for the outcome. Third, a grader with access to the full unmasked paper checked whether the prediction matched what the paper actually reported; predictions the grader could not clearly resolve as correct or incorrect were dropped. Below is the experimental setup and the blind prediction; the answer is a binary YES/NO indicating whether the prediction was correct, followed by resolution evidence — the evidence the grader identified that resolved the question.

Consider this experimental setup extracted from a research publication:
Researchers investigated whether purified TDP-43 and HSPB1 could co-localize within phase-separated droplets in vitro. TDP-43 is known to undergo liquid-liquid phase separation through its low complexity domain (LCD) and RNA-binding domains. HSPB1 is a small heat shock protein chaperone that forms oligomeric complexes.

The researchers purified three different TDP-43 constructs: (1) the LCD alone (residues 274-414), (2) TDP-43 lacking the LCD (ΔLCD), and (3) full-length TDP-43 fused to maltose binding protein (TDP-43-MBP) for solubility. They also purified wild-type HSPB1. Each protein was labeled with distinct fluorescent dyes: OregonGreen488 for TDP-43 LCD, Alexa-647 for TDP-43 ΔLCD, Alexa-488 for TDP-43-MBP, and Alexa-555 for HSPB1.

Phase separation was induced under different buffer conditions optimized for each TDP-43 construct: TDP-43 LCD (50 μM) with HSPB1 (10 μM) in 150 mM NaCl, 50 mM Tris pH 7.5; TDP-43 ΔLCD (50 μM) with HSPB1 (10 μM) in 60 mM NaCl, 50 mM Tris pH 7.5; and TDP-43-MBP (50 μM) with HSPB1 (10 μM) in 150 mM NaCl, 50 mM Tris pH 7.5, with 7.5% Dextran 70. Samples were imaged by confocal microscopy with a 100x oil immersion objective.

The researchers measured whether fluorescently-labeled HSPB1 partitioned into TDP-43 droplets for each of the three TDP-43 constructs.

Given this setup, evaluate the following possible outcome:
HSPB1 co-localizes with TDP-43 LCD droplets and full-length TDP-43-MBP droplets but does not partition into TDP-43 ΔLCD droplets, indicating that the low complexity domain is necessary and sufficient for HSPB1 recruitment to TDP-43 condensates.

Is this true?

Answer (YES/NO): NO